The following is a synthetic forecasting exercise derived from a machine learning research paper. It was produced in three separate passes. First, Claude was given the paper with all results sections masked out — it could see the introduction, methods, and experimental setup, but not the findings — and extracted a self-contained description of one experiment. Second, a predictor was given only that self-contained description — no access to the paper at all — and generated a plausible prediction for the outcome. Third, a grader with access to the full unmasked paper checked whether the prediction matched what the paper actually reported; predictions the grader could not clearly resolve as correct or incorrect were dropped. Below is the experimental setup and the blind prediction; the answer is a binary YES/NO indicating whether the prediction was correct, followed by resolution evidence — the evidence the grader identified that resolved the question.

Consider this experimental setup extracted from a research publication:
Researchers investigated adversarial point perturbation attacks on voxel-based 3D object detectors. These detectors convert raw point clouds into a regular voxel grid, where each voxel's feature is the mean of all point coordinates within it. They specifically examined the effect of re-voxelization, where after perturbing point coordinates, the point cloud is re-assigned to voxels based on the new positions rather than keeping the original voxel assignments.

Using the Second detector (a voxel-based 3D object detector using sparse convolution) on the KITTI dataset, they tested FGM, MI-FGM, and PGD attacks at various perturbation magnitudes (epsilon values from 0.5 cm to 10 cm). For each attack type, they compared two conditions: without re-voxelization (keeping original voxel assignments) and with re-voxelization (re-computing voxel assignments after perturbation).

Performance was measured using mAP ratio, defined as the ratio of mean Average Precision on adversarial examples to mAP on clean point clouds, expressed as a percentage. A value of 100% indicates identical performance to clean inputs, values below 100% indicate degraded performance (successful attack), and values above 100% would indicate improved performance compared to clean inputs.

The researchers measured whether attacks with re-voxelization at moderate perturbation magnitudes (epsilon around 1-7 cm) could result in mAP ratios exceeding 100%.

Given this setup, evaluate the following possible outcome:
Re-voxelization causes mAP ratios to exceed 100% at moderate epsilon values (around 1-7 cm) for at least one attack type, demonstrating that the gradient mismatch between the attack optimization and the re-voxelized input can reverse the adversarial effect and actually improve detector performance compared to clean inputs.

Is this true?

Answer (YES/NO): YES